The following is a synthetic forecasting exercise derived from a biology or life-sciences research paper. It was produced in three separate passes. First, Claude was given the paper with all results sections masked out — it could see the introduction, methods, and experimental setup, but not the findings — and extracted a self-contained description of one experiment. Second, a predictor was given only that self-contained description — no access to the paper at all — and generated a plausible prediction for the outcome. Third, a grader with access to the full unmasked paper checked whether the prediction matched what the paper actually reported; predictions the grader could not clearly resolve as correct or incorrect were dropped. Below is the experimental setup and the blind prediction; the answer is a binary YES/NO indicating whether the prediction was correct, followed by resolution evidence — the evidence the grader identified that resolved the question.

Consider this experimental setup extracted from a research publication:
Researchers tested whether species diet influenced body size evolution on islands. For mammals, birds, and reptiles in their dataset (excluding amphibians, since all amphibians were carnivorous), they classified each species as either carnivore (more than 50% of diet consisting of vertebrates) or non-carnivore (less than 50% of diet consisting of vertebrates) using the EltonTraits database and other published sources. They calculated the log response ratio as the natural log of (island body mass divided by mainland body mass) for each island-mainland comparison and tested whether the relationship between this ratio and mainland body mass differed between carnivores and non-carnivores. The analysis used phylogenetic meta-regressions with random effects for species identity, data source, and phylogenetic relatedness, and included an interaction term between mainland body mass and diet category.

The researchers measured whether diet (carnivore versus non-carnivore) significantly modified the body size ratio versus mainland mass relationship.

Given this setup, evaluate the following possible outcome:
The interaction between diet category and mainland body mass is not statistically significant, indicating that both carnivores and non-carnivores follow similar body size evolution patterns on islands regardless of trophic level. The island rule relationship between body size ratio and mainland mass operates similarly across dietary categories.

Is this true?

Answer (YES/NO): YES